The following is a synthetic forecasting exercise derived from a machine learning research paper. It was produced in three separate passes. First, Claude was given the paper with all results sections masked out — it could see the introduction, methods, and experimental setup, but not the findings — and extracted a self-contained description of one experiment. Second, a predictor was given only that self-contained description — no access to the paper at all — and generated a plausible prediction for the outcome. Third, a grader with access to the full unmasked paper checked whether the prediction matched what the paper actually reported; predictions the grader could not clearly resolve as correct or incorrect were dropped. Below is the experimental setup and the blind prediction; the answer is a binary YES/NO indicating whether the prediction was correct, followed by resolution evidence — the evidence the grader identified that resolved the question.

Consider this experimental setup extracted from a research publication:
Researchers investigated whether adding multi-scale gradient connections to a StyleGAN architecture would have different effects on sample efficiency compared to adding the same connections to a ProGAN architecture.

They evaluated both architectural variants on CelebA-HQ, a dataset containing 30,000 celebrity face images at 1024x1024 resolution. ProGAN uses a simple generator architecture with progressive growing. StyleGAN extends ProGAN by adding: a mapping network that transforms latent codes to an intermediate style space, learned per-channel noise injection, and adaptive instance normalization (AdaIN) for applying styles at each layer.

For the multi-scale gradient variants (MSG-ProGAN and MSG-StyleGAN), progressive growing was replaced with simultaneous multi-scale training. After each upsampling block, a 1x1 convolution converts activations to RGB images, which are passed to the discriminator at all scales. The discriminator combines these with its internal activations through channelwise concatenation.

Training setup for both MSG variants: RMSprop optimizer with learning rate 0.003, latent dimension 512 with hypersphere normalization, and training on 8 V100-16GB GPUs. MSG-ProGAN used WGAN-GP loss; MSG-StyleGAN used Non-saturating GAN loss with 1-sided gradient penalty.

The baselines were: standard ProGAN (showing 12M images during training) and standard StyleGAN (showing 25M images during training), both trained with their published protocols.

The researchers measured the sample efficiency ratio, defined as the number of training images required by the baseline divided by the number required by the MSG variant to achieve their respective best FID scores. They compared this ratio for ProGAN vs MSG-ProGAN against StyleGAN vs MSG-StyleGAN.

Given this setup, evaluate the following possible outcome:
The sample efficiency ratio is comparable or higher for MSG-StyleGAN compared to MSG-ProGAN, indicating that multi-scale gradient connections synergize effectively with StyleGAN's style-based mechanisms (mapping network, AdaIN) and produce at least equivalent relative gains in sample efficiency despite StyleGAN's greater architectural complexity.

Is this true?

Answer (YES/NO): NO